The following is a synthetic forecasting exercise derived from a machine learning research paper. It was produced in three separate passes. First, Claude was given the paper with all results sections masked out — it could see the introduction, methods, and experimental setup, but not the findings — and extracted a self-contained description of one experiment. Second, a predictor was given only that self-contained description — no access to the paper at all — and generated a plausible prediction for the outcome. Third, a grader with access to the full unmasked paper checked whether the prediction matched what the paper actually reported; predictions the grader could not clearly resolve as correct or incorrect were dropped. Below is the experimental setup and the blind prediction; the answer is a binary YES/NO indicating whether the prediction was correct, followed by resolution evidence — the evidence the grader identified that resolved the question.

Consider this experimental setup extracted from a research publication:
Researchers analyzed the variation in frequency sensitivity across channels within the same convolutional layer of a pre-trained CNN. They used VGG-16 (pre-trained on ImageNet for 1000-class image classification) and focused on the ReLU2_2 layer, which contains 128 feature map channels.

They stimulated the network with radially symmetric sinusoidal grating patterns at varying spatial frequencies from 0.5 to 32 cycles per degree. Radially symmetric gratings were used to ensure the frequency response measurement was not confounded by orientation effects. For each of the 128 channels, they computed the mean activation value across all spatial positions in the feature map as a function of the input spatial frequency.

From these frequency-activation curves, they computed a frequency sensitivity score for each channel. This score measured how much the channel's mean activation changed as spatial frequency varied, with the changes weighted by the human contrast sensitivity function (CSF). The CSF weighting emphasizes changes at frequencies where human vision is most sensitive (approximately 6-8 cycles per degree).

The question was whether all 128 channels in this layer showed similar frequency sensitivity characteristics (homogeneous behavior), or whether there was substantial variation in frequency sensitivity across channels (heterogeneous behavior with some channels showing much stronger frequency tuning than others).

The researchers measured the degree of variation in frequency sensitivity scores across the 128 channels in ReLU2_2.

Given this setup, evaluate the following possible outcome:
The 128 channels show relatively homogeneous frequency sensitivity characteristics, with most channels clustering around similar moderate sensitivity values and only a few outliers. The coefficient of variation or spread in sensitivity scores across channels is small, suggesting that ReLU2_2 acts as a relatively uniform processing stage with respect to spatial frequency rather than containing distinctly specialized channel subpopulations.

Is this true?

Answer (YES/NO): NO